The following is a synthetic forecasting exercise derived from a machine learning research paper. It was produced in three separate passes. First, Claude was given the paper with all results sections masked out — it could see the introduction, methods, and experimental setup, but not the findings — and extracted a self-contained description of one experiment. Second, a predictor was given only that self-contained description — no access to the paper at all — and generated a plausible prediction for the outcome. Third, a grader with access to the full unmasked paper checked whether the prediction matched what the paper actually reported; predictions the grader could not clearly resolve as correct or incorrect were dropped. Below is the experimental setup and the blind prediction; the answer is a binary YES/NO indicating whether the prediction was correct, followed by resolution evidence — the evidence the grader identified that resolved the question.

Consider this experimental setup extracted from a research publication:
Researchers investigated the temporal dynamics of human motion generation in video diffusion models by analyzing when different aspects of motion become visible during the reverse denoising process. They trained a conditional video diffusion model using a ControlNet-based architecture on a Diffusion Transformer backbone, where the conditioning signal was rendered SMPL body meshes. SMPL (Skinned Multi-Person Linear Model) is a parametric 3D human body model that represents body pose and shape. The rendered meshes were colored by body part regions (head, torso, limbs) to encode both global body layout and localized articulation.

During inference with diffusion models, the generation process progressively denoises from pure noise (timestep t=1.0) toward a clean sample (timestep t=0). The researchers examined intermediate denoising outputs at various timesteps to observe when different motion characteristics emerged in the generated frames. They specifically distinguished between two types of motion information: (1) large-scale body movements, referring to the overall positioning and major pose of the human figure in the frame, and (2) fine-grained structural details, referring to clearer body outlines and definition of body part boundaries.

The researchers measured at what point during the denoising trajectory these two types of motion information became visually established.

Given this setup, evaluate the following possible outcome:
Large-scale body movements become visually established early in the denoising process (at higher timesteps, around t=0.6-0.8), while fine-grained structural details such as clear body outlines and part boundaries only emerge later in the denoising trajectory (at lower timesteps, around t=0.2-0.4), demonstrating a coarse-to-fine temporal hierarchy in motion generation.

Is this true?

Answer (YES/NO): NO